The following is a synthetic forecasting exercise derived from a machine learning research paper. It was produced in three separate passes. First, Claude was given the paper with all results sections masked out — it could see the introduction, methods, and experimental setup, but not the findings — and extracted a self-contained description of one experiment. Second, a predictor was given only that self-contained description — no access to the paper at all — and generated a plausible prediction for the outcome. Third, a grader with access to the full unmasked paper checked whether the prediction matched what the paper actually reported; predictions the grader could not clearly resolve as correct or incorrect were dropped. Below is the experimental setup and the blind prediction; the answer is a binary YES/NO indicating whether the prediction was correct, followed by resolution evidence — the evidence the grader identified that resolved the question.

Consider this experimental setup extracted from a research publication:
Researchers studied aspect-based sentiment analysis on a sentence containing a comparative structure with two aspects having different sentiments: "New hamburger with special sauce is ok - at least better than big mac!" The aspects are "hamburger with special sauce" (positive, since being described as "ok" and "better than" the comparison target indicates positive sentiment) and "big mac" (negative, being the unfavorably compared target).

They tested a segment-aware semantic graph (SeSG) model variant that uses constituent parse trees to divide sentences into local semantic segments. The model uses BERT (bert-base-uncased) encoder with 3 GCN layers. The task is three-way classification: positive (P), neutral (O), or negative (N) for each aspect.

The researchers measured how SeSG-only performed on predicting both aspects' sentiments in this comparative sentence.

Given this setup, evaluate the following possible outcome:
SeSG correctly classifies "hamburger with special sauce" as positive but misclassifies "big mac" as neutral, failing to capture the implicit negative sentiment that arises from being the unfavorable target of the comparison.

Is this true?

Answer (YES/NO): NO